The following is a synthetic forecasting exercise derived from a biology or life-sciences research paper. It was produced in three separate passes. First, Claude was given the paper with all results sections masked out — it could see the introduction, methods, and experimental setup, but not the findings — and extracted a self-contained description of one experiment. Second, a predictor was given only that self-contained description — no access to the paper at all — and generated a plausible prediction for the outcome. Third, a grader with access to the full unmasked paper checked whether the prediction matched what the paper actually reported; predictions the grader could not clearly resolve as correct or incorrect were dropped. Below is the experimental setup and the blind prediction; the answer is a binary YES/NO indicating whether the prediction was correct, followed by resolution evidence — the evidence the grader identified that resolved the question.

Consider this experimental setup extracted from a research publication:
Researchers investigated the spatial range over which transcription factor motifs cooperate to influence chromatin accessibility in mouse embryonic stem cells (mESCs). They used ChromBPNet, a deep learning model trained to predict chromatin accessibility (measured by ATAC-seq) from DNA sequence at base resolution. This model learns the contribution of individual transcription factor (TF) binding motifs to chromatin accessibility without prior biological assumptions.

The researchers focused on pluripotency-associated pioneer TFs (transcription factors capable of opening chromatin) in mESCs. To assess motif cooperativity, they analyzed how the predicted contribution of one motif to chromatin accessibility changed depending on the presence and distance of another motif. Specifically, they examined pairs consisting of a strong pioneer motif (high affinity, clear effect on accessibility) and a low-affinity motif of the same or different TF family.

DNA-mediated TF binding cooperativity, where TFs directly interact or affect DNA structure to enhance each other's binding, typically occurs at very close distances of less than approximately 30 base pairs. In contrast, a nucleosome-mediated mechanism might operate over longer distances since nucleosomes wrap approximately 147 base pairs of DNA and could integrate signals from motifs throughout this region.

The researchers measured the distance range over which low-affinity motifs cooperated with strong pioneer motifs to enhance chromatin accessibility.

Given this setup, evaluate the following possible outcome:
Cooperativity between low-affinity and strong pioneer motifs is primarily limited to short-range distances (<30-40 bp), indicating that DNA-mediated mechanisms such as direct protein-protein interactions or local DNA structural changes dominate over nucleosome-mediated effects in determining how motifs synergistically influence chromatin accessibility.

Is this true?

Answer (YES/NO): NO